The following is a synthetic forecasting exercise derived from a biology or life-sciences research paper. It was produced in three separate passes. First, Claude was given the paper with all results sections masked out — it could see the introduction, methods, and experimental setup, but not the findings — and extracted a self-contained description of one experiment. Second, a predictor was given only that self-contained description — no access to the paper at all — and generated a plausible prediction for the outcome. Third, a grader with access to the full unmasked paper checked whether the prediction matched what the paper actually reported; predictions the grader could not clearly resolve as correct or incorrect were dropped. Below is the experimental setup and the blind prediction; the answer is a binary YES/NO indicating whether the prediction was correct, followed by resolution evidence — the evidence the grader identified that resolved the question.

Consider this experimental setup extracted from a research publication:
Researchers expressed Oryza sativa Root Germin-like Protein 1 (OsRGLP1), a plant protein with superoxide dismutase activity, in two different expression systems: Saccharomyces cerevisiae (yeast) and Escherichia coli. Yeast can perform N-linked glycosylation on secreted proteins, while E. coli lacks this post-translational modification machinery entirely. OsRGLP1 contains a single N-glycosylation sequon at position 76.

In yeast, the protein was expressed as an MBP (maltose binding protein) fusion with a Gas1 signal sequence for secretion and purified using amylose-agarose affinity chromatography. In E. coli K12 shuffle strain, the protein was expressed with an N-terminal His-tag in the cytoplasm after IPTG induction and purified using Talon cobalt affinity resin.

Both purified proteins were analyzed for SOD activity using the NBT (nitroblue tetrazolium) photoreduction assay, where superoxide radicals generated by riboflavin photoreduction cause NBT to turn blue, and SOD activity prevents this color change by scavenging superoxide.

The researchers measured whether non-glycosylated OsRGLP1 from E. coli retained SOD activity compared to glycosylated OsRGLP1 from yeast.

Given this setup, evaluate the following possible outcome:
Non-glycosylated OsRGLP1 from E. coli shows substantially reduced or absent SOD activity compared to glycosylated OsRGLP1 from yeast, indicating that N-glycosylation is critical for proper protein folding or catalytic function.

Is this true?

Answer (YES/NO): NO